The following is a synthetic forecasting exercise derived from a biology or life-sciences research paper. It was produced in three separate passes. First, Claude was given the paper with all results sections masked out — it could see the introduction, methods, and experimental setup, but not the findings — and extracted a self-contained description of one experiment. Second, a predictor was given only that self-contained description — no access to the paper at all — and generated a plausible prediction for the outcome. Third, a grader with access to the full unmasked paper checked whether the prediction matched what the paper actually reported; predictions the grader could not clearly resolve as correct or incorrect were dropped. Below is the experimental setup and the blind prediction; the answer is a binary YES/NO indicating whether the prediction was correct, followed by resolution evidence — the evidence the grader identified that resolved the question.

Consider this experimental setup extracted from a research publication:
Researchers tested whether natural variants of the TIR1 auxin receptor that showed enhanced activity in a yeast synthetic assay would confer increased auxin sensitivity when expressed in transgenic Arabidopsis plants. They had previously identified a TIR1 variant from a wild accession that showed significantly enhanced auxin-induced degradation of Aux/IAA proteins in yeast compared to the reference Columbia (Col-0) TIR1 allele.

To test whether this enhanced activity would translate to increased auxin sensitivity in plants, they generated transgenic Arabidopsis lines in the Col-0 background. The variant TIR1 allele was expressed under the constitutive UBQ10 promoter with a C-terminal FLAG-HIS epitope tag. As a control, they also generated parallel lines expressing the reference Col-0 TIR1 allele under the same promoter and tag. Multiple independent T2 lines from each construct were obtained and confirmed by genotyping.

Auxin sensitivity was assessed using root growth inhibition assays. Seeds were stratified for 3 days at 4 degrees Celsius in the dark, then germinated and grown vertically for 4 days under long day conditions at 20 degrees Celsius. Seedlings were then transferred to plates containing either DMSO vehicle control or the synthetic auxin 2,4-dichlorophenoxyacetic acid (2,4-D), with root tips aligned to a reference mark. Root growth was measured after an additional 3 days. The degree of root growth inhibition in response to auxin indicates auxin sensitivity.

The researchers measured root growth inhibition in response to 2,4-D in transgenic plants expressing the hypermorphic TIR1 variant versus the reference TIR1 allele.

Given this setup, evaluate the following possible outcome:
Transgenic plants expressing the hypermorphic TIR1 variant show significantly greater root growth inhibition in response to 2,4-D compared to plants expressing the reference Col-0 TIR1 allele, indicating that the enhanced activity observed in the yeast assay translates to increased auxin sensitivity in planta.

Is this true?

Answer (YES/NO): YES